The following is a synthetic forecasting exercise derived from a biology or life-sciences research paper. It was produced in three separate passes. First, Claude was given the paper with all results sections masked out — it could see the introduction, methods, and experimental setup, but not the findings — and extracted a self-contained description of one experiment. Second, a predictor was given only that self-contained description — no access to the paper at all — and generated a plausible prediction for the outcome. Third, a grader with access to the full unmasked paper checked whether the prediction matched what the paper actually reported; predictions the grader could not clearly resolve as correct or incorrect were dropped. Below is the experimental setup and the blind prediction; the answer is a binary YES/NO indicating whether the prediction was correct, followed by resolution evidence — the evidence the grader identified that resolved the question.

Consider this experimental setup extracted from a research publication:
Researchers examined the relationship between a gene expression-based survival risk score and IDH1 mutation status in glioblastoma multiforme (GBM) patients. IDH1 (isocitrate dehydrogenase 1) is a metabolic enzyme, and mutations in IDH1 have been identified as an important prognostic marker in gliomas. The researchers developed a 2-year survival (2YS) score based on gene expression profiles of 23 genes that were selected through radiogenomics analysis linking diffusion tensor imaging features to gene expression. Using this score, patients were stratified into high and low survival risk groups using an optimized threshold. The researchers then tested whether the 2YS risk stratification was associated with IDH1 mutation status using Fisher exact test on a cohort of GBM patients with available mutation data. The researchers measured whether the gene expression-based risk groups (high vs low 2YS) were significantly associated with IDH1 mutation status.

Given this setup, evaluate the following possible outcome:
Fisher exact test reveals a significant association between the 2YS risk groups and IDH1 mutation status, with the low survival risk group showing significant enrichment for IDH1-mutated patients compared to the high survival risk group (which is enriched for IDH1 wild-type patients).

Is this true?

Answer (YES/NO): YES